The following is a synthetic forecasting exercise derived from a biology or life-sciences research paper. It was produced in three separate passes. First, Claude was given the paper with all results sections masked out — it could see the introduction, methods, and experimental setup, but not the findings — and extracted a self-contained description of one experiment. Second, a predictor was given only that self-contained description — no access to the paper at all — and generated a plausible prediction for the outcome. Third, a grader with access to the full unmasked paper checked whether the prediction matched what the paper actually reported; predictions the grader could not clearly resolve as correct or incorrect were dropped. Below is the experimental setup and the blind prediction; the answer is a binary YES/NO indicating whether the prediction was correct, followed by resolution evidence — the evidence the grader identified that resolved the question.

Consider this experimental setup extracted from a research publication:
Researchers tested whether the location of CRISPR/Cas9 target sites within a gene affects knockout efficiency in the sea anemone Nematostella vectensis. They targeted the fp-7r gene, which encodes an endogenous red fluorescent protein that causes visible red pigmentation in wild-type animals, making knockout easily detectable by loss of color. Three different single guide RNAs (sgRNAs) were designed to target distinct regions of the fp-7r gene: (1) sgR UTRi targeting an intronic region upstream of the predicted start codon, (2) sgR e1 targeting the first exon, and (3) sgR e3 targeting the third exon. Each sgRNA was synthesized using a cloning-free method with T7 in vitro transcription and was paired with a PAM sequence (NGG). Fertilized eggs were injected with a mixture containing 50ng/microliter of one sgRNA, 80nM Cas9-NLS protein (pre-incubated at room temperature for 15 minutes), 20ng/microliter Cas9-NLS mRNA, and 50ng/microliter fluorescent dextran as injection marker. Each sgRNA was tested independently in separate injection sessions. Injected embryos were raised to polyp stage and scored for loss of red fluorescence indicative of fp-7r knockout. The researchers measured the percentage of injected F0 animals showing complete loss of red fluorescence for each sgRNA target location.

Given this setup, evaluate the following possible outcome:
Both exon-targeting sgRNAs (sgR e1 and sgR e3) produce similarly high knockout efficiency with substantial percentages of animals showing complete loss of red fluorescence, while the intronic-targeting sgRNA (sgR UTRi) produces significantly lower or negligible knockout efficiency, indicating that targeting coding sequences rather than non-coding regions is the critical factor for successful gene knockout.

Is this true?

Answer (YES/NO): YES